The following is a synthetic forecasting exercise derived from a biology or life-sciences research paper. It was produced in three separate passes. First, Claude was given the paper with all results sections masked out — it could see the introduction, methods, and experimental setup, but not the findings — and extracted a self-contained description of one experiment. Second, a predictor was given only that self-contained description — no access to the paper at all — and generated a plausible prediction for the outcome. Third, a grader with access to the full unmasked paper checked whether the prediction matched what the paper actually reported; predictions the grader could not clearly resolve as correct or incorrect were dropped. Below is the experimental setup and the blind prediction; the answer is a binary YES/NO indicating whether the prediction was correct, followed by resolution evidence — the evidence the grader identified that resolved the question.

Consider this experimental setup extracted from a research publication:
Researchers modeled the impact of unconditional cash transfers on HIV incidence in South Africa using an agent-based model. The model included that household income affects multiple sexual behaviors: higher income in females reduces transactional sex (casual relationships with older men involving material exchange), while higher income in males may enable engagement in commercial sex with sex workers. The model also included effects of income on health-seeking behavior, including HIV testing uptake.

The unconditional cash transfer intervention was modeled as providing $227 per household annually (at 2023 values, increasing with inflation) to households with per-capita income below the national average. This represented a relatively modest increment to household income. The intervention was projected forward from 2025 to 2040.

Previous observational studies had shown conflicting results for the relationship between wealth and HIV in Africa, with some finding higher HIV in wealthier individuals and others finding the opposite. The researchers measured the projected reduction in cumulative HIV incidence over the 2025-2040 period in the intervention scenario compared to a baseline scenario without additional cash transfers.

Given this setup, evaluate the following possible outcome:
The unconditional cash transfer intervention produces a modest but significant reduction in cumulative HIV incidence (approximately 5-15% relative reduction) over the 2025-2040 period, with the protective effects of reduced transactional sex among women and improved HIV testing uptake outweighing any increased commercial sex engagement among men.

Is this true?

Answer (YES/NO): NO